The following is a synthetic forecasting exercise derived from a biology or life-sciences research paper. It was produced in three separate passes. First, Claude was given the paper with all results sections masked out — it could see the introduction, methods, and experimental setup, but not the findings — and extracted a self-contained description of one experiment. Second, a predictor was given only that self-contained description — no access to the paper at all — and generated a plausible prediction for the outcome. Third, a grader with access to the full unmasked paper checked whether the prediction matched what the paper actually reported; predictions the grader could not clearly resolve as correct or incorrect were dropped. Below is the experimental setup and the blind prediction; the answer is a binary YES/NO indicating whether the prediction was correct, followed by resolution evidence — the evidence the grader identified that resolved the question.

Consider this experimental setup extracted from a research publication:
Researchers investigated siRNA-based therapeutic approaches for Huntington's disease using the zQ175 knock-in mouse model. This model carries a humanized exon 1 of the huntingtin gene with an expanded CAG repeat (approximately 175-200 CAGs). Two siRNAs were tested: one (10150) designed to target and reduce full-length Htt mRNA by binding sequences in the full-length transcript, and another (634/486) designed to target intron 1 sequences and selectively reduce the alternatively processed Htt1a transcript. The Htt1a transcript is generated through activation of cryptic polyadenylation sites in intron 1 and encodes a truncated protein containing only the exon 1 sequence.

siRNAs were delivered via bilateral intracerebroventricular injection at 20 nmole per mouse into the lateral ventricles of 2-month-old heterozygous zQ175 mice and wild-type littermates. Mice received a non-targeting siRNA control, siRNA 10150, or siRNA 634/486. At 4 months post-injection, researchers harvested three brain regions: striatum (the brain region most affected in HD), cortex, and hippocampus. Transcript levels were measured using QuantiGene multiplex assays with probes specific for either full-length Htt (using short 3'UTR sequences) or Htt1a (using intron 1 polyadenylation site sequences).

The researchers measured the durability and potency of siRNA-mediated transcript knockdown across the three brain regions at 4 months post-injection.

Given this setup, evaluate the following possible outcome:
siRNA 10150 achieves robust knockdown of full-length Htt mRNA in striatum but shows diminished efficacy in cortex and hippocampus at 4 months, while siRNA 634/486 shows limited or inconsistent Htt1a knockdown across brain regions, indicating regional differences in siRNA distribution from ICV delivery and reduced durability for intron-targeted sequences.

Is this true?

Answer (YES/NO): NO